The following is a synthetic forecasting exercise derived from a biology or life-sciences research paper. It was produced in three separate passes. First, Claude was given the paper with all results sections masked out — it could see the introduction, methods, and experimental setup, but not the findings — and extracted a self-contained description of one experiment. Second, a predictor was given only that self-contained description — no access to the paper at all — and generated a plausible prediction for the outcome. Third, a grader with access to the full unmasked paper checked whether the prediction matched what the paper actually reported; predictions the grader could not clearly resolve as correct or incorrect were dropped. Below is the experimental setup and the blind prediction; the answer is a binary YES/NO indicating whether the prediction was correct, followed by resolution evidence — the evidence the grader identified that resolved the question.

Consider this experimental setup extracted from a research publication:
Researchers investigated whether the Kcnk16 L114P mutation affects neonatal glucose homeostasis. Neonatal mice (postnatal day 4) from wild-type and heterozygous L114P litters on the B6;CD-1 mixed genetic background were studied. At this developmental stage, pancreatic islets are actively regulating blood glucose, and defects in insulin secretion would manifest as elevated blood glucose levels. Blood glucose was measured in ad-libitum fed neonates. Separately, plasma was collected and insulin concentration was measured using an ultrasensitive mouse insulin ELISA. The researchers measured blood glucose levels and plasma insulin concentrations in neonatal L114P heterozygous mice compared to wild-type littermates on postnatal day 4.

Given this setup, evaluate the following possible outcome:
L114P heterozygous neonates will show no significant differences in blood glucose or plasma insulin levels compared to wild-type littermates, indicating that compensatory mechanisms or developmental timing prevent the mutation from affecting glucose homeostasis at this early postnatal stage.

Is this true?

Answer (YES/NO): NO